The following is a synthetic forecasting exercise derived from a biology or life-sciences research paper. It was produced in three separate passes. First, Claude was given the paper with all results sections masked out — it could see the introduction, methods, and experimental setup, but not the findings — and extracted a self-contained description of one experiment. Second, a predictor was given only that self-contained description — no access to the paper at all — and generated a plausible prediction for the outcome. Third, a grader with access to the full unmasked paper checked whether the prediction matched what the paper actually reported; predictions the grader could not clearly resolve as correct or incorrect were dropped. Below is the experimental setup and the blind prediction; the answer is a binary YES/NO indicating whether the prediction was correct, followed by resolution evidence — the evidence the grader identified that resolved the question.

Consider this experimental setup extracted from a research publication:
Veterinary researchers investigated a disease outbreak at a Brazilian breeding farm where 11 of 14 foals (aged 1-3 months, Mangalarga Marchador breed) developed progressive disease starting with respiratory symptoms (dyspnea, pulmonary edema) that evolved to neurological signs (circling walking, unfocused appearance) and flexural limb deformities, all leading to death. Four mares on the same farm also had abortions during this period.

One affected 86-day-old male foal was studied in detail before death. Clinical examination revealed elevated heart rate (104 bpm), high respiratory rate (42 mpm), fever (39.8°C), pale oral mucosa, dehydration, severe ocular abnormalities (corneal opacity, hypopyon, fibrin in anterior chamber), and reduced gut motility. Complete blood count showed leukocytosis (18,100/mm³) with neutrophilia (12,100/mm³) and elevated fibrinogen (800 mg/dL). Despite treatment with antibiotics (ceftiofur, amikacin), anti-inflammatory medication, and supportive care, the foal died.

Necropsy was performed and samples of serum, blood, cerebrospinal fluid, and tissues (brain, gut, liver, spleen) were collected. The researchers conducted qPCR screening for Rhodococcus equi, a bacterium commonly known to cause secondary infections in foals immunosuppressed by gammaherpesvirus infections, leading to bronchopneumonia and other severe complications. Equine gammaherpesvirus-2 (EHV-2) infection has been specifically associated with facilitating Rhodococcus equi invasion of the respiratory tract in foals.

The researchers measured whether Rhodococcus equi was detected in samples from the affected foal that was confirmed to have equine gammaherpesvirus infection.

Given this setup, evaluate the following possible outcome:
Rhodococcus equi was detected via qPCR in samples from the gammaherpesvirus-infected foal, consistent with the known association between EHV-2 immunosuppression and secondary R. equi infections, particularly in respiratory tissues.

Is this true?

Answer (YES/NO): NO